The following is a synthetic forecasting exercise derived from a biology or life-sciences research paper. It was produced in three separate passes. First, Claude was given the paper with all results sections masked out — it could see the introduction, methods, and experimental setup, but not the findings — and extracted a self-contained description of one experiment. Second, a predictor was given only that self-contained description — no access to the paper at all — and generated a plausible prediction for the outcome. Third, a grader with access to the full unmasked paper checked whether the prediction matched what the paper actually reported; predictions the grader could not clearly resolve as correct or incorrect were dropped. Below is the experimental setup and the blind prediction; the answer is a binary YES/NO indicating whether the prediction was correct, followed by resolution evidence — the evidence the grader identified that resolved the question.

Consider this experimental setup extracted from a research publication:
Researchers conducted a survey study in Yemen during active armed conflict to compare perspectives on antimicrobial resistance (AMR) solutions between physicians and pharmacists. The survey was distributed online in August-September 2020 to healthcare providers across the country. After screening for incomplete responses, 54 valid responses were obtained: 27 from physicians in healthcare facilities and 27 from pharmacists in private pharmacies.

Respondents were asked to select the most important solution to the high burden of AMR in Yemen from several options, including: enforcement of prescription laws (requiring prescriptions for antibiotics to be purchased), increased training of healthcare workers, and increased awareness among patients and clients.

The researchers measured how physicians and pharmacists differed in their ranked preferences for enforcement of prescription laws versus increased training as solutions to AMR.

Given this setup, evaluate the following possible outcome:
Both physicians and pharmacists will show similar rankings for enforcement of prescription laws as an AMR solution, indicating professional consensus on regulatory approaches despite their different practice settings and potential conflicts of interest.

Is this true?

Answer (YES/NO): NO